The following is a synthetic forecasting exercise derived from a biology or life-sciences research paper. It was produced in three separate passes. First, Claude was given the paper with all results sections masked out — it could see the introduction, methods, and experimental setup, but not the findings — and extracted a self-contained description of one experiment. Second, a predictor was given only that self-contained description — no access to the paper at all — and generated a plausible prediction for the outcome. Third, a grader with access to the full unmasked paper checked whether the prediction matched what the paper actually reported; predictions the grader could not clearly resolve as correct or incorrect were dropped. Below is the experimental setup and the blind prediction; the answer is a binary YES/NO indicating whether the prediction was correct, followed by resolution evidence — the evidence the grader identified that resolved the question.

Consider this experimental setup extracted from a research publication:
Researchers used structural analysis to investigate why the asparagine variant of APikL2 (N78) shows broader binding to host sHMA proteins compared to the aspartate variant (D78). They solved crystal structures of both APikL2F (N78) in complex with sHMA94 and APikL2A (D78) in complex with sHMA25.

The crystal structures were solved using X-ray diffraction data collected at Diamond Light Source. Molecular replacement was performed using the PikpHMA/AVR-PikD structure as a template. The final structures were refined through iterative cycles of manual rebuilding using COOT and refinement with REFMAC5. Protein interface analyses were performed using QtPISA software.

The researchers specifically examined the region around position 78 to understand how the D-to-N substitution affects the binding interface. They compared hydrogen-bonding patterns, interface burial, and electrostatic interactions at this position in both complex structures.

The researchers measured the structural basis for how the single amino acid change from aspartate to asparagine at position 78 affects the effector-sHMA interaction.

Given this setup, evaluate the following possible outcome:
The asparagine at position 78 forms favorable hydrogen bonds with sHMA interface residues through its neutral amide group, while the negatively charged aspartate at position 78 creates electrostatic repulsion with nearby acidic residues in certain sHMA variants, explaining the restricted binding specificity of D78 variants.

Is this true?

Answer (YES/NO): NO